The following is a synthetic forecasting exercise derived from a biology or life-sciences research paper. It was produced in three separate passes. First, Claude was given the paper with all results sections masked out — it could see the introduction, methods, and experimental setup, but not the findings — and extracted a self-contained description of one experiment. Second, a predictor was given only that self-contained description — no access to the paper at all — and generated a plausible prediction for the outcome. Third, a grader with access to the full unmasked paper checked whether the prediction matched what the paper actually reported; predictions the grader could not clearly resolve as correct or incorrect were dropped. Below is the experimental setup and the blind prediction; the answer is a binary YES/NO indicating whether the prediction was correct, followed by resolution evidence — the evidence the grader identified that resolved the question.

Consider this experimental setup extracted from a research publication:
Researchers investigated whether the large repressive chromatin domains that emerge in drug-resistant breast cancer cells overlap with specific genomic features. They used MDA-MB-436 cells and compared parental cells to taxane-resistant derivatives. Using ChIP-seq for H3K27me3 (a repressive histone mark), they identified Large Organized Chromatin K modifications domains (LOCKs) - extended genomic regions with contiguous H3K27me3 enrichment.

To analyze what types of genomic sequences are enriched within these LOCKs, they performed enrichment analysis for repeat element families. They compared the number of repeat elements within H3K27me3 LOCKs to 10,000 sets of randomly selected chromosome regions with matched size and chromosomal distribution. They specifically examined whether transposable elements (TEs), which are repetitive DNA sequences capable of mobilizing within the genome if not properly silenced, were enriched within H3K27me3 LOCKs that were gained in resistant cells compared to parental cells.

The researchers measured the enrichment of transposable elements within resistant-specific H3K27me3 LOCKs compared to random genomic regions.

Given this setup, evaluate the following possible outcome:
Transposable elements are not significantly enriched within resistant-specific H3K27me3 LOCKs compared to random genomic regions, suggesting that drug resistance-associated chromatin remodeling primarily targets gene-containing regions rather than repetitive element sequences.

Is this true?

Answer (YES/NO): NO